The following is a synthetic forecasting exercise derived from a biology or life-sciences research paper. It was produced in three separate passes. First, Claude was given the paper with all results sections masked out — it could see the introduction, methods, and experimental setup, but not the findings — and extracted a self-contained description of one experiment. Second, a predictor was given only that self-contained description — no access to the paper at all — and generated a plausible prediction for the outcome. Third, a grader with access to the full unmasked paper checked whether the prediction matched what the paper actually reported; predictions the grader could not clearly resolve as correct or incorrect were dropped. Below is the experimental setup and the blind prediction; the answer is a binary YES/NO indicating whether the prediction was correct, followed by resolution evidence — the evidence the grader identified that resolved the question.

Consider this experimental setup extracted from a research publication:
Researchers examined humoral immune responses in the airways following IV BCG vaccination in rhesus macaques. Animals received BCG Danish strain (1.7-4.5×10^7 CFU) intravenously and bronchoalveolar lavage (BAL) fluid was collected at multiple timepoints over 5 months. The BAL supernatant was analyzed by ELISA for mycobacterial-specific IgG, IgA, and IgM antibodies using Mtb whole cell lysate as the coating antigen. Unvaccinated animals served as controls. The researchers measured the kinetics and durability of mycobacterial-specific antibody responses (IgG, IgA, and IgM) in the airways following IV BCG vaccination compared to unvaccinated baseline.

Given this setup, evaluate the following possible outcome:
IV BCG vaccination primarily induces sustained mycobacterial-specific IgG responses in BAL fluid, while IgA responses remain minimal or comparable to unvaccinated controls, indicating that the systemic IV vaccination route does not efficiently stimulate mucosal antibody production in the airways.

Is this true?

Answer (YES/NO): NO